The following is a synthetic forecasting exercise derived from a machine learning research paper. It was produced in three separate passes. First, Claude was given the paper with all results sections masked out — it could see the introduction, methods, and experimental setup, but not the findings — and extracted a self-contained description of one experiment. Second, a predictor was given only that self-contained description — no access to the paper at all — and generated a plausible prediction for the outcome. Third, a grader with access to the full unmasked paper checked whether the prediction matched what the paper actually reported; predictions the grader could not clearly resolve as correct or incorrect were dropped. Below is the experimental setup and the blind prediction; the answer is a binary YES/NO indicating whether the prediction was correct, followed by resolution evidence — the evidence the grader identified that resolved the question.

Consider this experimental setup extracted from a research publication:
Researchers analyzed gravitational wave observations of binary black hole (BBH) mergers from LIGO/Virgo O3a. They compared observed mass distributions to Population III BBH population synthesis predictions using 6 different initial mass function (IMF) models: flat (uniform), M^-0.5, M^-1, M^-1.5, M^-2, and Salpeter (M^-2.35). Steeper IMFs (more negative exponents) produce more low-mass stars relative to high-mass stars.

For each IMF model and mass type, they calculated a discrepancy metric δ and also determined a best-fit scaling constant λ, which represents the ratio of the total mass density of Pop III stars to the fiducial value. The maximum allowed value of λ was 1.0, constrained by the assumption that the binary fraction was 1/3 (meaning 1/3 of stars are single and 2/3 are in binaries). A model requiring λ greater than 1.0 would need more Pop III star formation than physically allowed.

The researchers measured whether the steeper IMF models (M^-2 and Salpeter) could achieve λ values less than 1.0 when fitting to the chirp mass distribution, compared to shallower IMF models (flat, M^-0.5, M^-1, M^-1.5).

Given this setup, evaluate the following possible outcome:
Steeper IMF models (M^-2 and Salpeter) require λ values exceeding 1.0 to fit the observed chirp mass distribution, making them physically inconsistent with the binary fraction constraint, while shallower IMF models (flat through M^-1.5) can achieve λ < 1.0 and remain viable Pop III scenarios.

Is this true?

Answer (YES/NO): NO